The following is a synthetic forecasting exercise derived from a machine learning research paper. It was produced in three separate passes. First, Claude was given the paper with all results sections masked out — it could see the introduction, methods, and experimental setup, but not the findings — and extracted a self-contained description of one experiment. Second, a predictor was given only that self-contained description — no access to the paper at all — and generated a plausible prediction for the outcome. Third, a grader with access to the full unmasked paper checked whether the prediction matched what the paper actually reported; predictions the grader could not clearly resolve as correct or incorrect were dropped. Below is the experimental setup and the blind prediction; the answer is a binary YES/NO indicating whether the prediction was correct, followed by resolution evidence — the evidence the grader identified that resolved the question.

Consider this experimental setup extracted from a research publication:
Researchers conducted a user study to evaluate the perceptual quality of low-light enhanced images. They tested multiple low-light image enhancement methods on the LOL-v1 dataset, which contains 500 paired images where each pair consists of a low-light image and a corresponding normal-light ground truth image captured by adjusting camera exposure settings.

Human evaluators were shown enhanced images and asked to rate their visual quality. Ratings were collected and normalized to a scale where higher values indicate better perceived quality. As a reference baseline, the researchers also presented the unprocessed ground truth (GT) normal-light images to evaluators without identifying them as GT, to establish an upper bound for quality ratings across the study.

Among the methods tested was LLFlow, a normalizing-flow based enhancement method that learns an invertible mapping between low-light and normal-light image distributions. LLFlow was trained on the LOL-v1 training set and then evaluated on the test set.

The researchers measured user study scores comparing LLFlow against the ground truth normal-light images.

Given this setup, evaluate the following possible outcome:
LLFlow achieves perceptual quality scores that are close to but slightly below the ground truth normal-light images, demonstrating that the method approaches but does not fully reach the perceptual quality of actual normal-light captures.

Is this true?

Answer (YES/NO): NO